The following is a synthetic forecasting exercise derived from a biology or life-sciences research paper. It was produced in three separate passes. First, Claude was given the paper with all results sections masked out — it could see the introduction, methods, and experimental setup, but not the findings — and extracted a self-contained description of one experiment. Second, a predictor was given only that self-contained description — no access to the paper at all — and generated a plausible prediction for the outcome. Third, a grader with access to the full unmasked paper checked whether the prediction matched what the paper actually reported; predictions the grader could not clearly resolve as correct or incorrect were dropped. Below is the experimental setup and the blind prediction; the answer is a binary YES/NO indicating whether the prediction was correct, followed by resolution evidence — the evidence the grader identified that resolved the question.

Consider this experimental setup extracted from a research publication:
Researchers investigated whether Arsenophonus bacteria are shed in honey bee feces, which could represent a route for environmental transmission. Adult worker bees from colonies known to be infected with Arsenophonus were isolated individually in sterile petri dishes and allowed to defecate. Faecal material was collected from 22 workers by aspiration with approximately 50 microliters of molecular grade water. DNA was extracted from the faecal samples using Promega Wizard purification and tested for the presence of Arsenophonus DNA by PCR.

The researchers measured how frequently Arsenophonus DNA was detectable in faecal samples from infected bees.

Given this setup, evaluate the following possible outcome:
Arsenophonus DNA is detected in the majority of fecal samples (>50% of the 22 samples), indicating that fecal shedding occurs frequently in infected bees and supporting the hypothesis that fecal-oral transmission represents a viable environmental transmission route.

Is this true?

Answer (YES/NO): YES